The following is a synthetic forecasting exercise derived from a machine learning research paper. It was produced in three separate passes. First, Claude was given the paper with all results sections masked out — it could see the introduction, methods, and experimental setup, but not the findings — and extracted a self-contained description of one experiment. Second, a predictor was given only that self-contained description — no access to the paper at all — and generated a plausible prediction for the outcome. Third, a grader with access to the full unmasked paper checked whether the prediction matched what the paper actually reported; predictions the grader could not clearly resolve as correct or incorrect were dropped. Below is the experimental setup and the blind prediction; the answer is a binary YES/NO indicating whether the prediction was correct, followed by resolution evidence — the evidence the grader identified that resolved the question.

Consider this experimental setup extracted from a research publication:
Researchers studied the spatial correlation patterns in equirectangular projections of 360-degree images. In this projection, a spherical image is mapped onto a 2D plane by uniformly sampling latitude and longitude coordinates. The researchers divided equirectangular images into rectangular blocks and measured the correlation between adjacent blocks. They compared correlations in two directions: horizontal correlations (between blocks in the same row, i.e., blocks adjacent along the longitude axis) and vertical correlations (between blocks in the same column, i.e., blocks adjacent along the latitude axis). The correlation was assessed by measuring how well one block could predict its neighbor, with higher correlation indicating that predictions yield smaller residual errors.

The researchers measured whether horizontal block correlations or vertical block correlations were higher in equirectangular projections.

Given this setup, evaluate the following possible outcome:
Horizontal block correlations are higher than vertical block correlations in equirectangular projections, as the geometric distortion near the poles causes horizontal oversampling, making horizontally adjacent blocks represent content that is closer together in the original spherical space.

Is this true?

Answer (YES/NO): YES